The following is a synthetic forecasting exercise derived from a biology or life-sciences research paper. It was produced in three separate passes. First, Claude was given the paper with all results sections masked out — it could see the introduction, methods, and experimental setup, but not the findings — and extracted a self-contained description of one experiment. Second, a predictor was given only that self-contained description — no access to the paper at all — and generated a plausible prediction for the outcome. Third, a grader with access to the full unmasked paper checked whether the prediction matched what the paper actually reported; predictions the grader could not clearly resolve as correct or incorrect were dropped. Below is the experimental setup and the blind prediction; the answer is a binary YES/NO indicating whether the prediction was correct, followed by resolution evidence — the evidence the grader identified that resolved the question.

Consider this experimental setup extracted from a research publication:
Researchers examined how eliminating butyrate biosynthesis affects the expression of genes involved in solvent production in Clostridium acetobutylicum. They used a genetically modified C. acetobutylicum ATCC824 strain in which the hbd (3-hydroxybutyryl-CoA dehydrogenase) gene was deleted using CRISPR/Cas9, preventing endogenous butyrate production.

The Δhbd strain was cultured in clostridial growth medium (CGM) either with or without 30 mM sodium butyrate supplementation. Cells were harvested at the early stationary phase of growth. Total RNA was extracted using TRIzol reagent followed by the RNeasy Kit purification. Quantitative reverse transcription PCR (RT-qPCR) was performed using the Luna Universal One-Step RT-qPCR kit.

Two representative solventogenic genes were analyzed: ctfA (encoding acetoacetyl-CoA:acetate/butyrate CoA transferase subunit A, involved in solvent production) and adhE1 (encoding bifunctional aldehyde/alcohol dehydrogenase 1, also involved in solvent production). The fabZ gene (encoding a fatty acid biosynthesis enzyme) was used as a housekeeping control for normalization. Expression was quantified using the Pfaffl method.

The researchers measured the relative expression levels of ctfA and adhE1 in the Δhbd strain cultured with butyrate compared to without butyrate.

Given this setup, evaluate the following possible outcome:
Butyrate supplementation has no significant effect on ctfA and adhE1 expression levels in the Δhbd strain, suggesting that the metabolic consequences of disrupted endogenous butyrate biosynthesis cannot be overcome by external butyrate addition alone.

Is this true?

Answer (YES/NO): NO